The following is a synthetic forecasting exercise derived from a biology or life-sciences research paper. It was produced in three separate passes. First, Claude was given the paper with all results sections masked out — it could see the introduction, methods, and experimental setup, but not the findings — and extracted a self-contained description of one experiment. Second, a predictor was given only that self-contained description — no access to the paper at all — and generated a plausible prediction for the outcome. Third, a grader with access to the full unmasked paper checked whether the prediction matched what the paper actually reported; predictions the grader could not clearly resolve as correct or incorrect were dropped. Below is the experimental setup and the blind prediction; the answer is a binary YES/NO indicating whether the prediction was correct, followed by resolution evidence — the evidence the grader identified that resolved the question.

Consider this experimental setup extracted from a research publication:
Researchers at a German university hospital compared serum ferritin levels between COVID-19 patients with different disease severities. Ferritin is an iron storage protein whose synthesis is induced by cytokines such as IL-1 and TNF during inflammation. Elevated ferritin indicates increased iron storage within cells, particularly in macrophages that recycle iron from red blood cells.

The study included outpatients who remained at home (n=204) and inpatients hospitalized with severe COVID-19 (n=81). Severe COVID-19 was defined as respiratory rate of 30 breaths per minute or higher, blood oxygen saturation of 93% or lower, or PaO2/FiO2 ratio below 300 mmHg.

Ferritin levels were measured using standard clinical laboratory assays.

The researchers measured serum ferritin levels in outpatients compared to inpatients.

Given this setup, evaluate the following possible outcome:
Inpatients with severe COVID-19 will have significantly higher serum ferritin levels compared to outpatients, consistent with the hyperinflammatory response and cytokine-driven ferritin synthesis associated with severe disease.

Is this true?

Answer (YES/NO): YES